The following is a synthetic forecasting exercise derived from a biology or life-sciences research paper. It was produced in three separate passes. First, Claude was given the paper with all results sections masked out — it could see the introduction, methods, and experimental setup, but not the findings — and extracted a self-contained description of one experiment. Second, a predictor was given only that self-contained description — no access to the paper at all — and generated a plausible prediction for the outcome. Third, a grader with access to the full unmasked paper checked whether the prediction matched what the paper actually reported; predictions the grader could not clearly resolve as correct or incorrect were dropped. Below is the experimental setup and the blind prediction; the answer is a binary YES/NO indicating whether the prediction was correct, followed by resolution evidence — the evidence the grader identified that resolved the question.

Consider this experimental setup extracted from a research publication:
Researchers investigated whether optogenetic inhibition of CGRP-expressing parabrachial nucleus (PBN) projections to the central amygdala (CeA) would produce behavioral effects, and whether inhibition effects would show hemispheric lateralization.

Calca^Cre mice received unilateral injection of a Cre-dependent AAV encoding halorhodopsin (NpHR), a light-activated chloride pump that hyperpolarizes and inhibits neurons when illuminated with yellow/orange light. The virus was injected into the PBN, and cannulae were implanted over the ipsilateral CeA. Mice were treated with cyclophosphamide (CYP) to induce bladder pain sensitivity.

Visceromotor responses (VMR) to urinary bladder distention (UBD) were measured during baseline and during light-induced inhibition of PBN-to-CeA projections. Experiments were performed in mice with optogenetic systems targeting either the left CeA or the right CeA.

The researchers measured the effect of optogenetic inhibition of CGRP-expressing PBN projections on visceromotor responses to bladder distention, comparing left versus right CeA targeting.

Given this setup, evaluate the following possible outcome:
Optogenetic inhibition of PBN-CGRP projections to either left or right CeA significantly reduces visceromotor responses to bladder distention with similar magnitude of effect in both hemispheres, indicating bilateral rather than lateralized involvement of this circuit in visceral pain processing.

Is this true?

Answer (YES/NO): NO